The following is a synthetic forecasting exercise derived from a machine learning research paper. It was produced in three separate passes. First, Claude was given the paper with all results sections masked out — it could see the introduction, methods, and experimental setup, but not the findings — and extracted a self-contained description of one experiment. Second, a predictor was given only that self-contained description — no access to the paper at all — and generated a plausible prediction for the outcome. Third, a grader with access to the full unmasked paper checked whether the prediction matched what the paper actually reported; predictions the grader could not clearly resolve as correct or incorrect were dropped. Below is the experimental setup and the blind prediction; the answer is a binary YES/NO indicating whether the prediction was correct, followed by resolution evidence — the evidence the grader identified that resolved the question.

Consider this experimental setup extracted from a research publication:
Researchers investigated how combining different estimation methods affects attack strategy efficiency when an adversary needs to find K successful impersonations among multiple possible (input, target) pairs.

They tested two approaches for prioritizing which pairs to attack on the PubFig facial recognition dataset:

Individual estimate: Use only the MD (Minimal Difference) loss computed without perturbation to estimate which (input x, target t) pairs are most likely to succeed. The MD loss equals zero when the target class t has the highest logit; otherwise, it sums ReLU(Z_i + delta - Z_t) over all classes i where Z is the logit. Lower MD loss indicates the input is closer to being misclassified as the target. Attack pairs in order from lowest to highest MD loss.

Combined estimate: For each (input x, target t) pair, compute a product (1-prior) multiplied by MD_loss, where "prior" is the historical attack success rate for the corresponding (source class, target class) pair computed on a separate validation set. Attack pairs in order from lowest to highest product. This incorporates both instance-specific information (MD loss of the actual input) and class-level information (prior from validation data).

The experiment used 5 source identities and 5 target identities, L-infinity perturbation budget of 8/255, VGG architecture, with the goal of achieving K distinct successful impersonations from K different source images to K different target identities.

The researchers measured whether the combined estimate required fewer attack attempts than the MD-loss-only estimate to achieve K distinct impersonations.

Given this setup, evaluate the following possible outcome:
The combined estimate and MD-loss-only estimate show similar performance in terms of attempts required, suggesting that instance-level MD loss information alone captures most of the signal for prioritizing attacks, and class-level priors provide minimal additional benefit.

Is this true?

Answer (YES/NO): NO